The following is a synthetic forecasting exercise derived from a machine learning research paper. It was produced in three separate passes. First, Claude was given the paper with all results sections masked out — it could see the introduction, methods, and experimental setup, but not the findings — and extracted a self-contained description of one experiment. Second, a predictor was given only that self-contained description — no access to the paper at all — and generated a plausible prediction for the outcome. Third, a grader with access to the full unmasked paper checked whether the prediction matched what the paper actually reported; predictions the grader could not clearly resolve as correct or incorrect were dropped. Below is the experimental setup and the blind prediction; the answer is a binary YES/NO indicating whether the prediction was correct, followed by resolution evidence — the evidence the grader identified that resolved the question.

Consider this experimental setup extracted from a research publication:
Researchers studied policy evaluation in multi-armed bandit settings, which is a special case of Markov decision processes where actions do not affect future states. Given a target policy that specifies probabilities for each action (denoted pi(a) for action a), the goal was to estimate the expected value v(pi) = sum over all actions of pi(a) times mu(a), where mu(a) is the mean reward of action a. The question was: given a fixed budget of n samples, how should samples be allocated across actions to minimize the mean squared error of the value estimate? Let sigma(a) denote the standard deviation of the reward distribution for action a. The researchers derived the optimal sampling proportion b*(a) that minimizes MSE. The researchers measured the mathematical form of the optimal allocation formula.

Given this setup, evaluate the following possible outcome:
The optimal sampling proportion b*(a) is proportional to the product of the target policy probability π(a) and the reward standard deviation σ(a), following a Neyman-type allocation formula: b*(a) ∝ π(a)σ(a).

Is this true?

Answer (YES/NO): YES